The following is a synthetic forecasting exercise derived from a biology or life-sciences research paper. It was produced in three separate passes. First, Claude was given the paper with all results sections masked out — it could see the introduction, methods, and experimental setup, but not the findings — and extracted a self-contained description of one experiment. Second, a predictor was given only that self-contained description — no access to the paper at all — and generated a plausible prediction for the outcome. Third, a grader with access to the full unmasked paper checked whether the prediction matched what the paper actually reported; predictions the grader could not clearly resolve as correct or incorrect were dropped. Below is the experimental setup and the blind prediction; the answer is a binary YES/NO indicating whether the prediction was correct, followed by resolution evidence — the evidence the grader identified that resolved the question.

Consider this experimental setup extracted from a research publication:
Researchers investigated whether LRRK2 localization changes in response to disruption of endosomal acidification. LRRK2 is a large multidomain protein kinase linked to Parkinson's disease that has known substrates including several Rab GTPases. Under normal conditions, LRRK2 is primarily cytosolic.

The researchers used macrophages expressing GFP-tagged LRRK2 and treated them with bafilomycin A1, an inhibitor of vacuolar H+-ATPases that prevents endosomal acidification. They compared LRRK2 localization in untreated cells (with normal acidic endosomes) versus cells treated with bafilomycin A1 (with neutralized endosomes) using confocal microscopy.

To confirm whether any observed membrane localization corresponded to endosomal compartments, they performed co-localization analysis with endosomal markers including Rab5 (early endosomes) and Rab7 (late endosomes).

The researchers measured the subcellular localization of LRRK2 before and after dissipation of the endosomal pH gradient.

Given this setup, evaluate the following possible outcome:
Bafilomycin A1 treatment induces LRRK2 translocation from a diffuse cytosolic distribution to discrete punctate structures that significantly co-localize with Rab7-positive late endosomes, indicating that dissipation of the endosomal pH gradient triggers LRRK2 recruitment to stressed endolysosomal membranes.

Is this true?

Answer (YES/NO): NO